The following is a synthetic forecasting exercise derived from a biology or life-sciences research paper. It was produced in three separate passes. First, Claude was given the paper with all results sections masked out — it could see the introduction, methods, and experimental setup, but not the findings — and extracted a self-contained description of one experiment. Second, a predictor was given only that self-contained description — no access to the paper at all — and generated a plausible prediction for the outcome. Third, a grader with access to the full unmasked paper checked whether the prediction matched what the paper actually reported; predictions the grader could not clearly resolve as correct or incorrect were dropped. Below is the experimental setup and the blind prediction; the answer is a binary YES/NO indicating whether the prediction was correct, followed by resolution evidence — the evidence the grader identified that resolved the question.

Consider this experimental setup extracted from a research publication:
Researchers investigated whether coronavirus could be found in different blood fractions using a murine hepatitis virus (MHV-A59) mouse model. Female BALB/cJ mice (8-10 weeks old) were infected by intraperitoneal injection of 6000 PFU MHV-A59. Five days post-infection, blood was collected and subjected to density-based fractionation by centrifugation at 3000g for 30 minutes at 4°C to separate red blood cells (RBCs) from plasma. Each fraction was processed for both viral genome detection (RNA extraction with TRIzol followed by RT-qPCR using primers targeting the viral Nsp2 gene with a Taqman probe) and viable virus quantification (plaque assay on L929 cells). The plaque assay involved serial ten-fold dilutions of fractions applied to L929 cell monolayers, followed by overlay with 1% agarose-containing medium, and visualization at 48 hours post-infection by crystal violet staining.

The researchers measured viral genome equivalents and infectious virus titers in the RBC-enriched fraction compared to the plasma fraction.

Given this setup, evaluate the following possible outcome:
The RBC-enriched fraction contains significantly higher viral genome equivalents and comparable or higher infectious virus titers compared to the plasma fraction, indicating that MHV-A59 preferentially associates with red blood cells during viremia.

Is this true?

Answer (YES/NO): YES